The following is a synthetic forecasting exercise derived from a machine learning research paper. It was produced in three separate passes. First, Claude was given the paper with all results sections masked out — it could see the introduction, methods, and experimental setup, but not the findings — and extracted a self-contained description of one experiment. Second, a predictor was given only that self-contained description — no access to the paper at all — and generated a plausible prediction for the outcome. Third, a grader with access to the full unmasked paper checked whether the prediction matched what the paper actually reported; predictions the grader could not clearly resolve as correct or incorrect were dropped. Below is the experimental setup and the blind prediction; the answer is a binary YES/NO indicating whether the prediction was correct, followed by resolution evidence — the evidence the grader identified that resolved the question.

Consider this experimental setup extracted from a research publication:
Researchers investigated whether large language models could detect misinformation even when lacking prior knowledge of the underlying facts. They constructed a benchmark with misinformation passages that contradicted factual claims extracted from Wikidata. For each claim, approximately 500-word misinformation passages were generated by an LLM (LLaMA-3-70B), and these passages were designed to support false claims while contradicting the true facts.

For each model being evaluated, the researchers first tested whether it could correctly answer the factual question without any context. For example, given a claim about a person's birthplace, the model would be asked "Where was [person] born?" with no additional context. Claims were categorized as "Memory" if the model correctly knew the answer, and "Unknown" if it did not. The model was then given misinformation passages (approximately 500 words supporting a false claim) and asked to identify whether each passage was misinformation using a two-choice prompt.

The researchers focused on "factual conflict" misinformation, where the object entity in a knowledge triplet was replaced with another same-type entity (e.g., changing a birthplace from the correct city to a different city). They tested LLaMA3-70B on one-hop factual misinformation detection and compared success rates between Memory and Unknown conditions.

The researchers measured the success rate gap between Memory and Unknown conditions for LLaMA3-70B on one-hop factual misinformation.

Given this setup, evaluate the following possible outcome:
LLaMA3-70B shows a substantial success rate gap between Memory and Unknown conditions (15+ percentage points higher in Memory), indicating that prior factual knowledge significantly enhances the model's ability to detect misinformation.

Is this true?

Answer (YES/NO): NO